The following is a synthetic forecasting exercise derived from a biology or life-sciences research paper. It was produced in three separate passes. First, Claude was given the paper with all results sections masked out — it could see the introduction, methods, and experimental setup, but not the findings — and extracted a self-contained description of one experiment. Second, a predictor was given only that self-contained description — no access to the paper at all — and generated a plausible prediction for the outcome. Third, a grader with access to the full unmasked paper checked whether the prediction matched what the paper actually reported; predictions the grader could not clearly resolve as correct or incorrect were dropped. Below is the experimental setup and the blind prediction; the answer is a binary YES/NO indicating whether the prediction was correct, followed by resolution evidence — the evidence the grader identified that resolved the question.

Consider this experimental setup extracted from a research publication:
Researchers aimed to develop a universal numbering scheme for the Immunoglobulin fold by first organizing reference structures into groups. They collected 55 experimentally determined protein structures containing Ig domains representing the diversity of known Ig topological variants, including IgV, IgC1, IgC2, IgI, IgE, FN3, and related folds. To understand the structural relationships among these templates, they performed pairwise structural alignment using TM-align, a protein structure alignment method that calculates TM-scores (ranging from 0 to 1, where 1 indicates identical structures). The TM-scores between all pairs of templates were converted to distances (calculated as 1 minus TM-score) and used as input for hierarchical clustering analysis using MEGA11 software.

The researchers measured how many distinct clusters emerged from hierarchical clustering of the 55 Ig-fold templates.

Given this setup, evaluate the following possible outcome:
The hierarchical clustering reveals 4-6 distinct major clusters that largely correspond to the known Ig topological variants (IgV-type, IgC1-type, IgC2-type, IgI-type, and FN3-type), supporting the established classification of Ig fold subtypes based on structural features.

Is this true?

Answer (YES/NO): NO